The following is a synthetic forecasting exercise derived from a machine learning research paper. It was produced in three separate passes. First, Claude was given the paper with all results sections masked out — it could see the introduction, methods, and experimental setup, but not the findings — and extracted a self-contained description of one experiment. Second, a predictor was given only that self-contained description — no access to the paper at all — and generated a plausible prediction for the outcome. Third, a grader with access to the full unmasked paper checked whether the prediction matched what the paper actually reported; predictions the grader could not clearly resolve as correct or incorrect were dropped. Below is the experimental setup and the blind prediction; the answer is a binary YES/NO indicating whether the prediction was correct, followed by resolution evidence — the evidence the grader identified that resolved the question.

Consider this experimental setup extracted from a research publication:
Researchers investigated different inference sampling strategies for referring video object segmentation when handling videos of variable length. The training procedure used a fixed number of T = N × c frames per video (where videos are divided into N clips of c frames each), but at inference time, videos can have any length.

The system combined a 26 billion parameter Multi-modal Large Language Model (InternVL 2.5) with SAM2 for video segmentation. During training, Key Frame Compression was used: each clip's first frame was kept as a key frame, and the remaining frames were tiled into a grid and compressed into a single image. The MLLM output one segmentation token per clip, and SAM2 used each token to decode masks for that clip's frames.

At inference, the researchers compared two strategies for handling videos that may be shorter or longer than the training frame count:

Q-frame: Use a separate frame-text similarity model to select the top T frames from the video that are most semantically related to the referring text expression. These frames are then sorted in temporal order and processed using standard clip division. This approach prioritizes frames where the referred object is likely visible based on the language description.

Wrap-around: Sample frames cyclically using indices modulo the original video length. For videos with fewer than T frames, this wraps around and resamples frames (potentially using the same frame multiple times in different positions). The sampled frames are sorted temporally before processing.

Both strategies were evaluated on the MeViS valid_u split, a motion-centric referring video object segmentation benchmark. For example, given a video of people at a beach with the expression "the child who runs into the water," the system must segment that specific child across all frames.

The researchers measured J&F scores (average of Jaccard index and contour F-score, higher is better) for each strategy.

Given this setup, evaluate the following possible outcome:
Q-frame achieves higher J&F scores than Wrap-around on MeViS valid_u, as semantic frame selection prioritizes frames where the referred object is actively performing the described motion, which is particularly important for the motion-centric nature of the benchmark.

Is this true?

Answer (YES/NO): YES